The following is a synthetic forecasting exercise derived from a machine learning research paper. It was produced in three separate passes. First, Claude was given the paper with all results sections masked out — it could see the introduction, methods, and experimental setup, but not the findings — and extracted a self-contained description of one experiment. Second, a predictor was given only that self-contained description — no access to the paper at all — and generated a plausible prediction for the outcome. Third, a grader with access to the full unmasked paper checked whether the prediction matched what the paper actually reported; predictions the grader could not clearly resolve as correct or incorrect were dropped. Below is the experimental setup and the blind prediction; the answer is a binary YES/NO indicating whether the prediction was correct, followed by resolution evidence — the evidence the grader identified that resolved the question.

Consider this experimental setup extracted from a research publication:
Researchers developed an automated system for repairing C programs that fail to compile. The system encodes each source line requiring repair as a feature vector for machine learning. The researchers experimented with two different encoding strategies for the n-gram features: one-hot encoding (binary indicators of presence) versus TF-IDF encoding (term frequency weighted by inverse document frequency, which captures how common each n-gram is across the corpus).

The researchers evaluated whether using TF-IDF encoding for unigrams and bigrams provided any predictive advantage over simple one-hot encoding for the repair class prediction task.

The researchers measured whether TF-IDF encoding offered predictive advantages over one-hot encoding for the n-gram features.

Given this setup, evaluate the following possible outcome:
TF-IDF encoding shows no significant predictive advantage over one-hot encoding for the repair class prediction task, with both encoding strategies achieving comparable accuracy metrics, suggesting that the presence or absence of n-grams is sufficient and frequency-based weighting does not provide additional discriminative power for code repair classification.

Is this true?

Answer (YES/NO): YES